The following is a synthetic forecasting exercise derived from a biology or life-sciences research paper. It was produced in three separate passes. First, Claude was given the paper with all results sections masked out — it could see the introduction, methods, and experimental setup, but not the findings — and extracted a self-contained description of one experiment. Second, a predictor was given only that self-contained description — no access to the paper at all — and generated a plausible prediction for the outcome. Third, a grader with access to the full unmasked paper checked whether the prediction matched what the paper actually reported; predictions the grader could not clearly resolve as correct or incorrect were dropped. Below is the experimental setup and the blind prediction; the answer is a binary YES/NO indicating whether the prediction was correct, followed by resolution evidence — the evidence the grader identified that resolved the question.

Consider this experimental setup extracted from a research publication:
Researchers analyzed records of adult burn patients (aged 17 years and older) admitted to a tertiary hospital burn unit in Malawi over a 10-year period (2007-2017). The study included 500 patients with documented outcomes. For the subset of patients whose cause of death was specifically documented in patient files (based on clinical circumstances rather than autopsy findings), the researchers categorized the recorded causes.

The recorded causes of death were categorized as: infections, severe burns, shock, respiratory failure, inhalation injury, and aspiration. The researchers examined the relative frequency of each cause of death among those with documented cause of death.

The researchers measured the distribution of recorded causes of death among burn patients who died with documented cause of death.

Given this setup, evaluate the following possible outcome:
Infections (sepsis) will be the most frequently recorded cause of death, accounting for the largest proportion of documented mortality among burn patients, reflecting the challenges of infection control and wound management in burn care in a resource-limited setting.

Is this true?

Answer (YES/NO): YES